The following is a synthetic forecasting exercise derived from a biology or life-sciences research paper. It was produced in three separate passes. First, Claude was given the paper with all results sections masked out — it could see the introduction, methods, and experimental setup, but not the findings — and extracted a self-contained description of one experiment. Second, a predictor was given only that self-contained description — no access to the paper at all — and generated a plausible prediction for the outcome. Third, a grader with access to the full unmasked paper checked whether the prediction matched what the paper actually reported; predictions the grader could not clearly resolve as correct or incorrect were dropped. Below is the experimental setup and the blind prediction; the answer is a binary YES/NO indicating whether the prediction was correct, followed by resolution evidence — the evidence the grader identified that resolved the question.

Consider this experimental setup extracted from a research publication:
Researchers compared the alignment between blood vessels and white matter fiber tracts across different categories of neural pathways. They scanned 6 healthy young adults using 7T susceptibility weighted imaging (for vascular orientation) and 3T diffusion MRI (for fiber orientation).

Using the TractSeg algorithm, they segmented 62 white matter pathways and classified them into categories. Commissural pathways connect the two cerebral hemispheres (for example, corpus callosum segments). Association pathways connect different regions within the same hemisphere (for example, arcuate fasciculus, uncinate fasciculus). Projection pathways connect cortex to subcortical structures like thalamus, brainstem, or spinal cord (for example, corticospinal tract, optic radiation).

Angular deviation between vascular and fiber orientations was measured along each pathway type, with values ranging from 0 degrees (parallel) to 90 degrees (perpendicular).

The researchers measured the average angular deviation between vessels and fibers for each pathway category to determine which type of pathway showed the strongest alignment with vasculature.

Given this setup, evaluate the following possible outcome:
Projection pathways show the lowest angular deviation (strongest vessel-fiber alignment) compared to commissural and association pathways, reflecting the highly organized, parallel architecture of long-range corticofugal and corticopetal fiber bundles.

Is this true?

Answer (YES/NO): YES